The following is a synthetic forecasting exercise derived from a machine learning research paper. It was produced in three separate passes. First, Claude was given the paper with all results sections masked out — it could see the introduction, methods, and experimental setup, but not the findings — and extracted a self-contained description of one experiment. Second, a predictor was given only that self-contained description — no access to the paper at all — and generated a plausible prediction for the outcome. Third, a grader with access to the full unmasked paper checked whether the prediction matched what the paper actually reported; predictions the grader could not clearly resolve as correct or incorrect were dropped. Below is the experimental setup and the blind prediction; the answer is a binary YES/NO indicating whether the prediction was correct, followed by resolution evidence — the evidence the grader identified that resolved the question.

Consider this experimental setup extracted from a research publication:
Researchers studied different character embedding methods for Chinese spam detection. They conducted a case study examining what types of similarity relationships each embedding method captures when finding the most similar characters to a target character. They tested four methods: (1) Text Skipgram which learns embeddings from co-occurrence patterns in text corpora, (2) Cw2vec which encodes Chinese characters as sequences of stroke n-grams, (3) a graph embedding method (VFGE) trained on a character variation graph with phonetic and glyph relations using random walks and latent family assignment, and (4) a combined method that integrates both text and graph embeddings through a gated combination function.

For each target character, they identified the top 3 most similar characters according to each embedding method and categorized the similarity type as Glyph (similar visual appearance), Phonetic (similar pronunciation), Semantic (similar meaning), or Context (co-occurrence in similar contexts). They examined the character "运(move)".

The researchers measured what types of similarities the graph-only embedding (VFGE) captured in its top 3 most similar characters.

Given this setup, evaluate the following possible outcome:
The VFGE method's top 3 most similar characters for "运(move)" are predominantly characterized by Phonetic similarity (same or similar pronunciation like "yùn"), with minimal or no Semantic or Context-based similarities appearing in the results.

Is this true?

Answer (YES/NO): NO